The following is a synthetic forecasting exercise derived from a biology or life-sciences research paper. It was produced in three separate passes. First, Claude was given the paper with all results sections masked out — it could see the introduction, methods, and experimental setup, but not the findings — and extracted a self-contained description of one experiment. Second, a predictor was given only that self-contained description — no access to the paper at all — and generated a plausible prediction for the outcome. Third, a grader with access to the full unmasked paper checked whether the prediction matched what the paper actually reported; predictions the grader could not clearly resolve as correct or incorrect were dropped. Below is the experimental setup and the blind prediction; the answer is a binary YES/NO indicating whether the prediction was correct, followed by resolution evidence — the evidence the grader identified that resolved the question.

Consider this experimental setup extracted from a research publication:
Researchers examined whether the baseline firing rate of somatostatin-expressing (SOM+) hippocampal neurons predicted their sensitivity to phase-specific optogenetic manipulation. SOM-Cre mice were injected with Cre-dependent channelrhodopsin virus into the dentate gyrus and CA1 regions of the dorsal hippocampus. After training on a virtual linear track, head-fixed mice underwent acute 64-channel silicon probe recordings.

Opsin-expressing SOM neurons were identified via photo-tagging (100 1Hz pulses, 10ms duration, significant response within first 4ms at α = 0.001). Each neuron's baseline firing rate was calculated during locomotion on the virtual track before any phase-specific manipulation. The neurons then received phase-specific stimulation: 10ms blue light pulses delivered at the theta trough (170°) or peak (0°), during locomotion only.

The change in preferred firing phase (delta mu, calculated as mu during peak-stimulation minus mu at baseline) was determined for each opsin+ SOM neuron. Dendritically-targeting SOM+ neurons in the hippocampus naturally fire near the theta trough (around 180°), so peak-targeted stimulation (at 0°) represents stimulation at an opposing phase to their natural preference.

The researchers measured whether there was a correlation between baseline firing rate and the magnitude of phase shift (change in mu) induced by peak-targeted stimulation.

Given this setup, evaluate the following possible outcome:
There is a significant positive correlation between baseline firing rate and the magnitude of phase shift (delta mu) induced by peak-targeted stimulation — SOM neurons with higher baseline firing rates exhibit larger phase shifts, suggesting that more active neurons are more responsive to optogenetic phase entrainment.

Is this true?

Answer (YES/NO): NO